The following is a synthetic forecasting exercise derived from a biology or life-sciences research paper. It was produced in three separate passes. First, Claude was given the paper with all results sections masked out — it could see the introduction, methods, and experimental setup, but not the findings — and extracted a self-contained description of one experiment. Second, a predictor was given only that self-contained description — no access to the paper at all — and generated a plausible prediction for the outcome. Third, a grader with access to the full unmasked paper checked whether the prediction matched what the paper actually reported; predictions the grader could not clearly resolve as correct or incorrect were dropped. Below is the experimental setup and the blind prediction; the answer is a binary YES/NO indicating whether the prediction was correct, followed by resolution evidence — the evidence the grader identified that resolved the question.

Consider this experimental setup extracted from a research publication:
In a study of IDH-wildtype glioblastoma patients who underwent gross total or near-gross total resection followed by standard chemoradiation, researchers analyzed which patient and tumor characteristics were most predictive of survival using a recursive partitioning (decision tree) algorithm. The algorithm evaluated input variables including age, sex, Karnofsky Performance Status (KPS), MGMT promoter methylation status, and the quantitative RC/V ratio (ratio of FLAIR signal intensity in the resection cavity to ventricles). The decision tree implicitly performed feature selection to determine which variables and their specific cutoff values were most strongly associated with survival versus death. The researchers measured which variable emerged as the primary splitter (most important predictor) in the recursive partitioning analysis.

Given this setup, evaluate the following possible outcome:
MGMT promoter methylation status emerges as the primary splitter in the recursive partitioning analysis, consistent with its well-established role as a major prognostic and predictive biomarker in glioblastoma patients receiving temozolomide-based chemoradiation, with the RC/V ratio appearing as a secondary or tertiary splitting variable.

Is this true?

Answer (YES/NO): NO